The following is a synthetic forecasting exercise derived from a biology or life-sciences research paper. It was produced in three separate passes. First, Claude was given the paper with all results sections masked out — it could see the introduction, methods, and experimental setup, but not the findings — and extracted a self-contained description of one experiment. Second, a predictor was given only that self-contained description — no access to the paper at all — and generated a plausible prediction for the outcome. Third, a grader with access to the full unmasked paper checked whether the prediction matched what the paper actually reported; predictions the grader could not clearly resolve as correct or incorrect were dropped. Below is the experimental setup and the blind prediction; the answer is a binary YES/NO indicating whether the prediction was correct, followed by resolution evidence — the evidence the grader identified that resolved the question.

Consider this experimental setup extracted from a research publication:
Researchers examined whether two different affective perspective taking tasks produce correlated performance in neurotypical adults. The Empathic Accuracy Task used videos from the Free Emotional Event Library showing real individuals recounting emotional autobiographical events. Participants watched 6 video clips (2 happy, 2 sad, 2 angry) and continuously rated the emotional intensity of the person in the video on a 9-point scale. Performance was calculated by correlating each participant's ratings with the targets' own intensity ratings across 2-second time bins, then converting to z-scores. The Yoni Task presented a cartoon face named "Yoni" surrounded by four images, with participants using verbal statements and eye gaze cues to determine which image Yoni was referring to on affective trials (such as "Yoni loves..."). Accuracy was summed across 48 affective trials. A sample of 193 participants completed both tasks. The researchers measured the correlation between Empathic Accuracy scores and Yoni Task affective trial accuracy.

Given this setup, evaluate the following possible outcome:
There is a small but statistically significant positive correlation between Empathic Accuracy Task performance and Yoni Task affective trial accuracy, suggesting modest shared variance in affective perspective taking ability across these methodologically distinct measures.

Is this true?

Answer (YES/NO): NO